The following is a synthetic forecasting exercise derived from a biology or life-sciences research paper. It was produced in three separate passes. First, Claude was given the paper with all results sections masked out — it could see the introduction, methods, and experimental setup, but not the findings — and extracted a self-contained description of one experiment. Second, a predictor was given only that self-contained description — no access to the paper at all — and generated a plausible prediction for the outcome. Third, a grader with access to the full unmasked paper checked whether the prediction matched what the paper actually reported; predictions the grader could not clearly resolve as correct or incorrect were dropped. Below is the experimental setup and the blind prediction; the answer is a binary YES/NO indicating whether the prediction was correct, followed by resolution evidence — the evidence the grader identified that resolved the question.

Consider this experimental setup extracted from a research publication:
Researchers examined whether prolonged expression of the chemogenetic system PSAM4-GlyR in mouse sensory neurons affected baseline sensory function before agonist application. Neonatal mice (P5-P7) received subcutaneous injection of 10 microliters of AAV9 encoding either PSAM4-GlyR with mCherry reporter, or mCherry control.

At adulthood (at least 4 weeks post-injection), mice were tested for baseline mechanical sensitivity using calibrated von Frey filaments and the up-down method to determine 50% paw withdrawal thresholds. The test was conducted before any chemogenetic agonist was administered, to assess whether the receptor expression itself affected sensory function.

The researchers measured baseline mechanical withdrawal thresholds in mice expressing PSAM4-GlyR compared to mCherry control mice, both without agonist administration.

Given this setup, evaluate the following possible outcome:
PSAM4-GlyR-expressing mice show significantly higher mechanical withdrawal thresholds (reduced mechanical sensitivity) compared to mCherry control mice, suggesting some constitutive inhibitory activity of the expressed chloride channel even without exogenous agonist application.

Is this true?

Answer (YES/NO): NO